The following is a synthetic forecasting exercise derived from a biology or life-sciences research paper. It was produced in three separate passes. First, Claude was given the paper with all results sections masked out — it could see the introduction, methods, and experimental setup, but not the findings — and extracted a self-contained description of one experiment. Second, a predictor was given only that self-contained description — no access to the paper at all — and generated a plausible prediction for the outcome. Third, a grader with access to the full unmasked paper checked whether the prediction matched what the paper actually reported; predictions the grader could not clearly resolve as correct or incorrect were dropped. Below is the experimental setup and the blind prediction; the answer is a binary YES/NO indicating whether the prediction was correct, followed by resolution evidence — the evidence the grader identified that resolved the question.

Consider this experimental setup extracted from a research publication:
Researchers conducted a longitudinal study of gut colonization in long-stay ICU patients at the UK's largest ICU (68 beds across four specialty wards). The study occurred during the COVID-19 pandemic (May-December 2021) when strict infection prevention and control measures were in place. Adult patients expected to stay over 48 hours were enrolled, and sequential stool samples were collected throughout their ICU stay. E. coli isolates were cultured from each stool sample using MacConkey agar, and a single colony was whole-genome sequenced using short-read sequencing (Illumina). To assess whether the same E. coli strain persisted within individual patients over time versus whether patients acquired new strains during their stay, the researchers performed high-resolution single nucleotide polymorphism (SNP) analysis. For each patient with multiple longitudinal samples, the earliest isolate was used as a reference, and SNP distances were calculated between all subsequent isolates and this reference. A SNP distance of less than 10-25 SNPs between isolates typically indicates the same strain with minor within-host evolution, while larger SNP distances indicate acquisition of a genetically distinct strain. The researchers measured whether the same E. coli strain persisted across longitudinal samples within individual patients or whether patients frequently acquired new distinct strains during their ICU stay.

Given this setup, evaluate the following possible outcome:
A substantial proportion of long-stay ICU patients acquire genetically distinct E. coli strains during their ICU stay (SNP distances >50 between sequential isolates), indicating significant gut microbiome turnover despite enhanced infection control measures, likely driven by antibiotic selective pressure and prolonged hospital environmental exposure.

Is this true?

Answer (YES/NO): NO